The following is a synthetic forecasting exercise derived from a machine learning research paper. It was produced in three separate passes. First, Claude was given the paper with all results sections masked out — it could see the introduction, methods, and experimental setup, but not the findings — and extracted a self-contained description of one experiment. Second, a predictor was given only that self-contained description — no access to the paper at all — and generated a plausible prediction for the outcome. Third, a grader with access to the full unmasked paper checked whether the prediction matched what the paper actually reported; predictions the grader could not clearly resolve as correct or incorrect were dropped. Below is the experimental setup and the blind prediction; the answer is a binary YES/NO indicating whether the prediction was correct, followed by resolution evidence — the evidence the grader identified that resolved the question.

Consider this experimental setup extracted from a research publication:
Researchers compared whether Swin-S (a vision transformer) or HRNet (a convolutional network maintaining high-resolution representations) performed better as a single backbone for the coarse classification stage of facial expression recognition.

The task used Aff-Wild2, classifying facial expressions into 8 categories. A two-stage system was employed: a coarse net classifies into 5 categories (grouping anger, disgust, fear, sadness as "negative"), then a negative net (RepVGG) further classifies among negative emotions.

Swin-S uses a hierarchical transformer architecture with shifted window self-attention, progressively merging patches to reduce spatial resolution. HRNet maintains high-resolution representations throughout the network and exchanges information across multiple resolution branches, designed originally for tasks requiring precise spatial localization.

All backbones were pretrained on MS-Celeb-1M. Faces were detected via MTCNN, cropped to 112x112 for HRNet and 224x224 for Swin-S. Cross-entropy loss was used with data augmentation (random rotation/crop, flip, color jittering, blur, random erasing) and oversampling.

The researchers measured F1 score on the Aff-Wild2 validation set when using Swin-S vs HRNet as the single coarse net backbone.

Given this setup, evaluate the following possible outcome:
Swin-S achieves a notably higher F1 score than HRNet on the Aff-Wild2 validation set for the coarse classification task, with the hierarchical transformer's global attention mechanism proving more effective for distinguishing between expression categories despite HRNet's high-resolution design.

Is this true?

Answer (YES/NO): NO